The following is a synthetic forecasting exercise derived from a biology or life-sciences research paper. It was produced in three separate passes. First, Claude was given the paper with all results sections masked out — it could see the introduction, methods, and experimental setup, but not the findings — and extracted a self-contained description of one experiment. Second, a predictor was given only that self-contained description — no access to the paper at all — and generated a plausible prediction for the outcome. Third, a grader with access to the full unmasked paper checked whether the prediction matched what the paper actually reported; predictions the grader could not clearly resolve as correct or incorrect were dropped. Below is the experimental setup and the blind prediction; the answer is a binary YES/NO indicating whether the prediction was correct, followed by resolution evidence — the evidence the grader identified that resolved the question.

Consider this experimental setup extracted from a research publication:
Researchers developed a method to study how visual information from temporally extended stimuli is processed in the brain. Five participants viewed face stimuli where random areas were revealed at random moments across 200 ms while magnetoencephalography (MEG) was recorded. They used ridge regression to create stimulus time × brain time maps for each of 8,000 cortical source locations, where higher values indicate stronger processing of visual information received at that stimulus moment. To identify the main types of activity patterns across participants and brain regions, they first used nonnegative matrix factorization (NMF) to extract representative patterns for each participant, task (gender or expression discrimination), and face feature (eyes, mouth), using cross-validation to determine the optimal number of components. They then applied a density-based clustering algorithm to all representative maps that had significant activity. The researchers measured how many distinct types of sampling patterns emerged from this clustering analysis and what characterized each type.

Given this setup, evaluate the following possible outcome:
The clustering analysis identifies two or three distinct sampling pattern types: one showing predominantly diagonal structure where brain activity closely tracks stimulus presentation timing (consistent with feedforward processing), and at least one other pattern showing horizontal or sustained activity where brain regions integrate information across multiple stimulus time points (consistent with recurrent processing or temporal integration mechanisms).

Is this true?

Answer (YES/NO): YES